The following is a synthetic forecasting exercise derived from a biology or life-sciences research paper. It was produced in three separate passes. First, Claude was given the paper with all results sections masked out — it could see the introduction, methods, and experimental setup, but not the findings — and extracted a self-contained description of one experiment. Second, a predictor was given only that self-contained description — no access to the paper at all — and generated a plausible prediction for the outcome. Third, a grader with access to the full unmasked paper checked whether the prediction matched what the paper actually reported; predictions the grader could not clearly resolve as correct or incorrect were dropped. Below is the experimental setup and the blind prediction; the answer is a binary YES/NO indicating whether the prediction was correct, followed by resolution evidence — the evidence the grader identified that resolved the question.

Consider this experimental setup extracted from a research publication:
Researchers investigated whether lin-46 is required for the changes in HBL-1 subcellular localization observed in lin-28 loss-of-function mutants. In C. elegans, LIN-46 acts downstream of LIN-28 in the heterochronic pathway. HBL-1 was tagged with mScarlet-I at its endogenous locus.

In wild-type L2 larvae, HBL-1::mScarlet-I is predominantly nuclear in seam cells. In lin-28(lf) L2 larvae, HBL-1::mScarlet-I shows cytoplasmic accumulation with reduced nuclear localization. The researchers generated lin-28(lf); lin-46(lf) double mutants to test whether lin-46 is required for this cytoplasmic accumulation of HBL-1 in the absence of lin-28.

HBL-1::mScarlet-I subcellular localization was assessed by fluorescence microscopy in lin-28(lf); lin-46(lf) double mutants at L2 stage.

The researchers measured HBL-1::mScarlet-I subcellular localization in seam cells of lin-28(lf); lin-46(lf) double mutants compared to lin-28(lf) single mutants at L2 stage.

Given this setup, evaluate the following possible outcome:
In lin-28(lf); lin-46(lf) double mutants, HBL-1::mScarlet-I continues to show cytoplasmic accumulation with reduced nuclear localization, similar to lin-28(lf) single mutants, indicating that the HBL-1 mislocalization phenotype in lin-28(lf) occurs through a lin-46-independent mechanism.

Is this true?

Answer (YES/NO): NO